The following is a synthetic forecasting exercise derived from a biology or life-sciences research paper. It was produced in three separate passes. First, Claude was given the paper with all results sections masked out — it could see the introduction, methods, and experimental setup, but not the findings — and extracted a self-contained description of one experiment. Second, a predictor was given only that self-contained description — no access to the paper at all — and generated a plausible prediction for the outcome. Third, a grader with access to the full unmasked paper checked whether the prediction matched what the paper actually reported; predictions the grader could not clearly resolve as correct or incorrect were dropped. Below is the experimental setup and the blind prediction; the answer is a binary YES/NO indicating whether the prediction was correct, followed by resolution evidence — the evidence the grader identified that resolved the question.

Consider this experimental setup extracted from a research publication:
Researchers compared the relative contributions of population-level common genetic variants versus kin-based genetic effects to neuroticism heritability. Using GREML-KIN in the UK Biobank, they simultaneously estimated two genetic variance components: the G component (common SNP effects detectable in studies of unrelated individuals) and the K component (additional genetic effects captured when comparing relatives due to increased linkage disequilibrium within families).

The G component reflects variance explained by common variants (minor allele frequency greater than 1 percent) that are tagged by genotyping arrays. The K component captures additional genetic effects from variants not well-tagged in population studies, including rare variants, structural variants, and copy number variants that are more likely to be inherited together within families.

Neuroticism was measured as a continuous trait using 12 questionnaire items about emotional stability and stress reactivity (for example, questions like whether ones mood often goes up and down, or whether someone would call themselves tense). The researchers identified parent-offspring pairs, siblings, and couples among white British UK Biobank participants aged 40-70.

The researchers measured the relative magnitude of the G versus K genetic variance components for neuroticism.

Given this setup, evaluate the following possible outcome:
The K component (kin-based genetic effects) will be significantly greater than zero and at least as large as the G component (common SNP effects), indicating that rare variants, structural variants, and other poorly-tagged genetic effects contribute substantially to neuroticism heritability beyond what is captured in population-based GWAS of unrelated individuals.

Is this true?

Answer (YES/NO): YES